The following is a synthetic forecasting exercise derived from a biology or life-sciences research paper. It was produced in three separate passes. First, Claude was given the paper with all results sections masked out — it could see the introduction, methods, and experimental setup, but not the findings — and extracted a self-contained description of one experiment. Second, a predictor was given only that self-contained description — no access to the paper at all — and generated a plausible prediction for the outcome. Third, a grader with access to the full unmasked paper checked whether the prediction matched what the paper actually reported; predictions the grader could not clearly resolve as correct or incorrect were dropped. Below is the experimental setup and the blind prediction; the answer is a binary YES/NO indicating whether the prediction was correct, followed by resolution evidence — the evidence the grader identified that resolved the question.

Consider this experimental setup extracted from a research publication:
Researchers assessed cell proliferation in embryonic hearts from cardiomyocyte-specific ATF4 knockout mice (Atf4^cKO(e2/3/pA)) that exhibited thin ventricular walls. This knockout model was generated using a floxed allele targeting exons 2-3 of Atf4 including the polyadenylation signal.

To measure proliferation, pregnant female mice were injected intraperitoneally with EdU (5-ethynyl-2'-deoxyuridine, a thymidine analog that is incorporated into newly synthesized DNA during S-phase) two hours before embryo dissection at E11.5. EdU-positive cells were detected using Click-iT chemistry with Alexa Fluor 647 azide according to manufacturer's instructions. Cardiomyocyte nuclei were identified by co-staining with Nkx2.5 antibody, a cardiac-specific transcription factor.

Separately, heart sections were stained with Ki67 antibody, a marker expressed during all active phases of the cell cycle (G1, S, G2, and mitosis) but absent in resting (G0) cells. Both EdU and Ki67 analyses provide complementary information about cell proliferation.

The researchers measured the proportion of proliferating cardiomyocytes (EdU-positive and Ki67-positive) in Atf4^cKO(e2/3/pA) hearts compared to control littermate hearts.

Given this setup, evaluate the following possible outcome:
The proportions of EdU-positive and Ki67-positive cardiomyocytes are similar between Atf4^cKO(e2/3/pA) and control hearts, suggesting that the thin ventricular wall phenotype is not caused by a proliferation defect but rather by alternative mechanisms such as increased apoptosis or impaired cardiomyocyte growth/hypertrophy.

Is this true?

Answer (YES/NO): NO